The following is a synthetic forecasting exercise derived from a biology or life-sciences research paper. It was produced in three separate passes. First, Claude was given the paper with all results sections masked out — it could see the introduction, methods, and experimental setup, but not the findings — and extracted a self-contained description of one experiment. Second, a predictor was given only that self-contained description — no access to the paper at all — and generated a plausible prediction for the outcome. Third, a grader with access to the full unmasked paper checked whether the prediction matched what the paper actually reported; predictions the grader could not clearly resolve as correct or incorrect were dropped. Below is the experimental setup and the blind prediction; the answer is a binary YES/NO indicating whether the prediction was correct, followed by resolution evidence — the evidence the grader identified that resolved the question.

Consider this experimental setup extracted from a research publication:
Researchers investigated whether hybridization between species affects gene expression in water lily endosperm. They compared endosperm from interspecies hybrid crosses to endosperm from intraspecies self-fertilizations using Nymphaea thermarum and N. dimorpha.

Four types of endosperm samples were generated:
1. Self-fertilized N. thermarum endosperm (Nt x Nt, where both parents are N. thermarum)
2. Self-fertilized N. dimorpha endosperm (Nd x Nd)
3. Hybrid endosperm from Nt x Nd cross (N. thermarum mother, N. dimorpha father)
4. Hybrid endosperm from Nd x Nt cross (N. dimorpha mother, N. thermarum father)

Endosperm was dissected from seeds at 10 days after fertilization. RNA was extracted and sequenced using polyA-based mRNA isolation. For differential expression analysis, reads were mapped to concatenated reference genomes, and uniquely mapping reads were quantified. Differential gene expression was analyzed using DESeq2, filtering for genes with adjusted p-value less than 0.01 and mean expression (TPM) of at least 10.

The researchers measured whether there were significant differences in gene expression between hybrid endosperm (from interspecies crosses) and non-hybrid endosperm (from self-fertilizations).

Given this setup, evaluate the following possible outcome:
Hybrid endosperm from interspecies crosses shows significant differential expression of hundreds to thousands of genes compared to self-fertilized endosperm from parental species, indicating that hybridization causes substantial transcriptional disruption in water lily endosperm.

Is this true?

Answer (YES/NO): NO